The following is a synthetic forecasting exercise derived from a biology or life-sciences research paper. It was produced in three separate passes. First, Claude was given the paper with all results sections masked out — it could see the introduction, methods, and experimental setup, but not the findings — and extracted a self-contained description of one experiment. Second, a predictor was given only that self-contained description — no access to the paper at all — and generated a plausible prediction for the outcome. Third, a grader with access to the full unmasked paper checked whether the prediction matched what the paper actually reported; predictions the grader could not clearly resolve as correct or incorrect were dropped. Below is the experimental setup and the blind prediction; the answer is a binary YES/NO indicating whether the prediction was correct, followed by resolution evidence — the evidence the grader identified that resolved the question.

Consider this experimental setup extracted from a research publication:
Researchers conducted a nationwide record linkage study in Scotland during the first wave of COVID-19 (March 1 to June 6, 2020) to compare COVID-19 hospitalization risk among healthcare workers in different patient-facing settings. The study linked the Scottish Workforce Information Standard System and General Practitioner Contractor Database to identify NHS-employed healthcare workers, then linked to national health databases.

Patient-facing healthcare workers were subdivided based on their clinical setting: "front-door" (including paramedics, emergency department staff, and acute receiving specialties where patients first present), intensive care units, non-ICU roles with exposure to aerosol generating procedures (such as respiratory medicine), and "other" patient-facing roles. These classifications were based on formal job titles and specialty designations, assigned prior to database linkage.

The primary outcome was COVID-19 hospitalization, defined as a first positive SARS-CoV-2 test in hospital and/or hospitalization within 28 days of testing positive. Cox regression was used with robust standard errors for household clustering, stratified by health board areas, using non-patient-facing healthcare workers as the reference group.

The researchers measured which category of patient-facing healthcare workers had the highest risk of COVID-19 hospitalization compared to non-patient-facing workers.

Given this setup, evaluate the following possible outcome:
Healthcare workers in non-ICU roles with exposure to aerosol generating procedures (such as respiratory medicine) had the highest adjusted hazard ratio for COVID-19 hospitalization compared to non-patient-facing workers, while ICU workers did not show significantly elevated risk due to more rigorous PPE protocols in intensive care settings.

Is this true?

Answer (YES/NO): NO